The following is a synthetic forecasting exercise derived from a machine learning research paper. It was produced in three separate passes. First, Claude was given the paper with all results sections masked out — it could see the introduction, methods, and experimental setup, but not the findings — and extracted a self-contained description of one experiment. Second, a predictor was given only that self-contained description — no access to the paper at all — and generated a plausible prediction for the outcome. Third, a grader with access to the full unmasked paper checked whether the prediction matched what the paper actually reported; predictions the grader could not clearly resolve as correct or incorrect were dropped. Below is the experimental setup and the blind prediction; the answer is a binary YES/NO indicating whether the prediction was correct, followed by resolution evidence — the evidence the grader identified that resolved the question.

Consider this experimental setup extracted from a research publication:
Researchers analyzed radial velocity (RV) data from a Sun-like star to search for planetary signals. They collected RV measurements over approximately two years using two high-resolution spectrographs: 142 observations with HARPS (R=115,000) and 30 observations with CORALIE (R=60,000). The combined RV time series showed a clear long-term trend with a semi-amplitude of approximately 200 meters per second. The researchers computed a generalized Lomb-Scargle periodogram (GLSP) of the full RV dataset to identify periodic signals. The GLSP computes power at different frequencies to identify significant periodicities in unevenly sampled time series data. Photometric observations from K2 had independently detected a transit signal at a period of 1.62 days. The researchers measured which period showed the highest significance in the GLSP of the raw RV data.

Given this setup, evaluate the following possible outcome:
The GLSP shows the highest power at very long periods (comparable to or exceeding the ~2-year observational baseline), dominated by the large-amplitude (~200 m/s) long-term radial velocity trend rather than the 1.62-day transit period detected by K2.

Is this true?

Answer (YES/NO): YES